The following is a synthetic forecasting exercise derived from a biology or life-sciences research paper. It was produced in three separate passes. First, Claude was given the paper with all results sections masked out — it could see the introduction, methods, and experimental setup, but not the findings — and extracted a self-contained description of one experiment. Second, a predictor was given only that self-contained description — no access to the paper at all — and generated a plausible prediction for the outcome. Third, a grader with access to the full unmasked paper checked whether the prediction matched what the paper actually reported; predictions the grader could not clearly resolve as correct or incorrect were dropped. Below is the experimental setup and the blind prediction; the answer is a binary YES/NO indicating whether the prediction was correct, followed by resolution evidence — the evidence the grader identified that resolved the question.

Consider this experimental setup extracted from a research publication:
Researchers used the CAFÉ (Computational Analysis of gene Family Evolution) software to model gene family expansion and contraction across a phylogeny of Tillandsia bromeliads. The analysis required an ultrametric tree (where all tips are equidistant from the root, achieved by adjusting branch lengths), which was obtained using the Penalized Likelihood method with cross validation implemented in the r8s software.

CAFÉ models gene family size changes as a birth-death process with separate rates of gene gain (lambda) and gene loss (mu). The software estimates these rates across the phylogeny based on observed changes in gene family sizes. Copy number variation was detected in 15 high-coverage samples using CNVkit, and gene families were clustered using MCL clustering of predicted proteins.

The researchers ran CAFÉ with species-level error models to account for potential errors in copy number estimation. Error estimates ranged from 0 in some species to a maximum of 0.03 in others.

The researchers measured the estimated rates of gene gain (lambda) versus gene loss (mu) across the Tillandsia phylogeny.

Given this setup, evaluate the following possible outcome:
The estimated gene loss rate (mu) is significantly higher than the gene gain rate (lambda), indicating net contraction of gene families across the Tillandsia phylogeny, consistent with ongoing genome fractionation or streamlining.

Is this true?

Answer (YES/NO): NO